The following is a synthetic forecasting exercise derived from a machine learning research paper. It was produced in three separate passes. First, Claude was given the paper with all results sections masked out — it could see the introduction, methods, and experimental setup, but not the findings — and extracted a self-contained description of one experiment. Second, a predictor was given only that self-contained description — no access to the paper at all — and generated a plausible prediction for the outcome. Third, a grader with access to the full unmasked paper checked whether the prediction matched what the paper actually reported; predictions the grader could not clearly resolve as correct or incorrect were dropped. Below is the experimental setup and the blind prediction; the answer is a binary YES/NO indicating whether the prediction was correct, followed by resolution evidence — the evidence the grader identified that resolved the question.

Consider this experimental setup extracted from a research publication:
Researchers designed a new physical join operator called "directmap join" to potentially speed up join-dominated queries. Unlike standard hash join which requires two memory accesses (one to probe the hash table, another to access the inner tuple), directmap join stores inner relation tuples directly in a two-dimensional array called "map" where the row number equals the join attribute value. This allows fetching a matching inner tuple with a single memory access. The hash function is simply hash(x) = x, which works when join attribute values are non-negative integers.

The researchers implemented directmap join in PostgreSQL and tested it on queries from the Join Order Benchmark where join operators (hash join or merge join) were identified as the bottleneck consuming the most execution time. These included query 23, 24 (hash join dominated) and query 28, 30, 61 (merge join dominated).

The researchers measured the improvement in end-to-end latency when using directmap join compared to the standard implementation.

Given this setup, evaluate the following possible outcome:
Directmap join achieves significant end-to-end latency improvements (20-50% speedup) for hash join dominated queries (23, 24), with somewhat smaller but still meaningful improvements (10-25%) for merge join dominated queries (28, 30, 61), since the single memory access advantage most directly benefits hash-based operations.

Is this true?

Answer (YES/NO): NO